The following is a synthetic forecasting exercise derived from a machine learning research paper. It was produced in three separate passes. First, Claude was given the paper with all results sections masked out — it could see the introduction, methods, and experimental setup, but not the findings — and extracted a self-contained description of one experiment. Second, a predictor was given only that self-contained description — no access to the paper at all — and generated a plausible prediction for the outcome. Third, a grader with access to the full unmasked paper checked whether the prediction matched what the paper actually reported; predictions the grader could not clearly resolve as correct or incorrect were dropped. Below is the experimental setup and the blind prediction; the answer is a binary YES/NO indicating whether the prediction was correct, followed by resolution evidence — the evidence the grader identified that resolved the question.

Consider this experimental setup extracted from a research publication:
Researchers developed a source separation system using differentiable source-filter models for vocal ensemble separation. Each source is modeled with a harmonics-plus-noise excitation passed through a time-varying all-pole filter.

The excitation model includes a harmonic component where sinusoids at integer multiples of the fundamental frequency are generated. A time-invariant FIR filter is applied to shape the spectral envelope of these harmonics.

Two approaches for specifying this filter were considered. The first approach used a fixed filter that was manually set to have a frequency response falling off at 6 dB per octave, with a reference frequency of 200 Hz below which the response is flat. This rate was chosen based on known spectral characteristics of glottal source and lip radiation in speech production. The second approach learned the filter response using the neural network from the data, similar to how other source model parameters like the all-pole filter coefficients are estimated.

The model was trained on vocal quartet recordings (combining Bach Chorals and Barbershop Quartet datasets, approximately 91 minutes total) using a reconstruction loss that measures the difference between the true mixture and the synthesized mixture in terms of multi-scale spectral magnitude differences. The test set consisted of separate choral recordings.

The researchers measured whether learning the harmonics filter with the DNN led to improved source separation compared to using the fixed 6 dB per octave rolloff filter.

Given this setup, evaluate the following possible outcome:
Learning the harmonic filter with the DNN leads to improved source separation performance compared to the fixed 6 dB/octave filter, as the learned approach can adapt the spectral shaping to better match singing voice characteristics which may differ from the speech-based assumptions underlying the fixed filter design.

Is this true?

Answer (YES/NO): NO